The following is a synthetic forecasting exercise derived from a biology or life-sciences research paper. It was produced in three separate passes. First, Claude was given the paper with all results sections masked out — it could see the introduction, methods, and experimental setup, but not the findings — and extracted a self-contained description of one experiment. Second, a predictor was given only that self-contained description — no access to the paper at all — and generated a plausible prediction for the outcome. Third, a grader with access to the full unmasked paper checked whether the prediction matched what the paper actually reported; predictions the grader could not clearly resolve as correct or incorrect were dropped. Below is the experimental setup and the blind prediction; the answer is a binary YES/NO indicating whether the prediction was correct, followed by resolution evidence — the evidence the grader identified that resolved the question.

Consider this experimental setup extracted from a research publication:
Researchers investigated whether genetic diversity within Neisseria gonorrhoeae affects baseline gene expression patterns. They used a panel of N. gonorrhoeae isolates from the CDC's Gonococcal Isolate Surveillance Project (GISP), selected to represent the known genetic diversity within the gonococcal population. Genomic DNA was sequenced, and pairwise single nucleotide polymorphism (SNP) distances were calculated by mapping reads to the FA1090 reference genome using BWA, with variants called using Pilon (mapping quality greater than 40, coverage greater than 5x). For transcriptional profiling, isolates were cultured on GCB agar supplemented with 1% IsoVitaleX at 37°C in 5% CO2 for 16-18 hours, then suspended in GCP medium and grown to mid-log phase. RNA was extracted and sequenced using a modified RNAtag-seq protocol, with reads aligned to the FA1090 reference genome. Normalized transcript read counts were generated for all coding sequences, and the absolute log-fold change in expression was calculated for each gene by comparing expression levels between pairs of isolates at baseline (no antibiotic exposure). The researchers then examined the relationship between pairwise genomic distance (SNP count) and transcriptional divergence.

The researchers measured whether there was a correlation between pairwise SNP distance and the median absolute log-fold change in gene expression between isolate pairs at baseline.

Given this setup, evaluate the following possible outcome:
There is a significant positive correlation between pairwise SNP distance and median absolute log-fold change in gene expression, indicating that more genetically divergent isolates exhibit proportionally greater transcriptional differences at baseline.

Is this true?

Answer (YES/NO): YES